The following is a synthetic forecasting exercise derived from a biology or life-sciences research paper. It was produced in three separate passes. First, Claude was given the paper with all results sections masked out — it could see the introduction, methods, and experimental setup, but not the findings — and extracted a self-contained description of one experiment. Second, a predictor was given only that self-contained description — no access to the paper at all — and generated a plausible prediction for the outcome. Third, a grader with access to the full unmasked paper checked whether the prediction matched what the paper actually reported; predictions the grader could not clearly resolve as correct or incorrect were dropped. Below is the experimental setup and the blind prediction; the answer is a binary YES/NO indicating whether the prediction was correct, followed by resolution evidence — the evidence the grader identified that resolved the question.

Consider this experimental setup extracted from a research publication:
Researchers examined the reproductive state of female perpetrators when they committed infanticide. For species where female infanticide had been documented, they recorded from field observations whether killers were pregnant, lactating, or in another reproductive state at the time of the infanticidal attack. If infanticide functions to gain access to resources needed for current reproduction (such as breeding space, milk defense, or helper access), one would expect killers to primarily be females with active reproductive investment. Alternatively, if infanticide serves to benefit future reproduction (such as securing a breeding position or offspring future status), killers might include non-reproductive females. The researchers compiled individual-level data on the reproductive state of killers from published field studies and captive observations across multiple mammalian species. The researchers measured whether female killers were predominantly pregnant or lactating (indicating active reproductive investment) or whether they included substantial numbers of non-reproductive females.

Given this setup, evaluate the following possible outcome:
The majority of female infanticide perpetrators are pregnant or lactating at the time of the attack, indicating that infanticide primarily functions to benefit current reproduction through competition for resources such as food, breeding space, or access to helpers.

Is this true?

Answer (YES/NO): YES